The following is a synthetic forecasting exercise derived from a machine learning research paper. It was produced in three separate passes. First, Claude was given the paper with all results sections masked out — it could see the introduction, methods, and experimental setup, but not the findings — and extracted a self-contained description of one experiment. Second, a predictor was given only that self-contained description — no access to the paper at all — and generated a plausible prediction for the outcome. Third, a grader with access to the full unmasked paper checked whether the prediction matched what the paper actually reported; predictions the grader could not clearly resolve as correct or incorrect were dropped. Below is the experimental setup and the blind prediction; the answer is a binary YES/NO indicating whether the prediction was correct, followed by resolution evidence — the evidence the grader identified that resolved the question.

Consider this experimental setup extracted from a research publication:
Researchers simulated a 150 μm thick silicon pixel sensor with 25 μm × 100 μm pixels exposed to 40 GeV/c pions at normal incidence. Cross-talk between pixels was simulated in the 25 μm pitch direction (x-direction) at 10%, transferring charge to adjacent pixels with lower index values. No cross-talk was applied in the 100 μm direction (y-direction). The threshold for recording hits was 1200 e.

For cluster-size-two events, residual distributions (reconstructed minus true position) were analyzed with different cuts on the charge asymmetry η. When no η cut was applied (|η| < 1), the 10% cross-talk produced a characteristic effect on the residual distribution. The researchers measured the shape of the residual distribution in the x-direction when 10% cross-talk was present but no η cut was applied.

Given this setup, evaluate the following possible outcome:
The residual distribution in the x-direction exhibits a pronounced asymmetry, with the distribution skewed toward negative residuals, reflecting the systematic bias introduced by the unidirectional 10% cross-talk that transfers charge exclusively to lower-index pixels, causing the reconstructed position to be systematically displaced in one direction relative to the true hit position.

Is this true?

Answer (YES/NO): YES